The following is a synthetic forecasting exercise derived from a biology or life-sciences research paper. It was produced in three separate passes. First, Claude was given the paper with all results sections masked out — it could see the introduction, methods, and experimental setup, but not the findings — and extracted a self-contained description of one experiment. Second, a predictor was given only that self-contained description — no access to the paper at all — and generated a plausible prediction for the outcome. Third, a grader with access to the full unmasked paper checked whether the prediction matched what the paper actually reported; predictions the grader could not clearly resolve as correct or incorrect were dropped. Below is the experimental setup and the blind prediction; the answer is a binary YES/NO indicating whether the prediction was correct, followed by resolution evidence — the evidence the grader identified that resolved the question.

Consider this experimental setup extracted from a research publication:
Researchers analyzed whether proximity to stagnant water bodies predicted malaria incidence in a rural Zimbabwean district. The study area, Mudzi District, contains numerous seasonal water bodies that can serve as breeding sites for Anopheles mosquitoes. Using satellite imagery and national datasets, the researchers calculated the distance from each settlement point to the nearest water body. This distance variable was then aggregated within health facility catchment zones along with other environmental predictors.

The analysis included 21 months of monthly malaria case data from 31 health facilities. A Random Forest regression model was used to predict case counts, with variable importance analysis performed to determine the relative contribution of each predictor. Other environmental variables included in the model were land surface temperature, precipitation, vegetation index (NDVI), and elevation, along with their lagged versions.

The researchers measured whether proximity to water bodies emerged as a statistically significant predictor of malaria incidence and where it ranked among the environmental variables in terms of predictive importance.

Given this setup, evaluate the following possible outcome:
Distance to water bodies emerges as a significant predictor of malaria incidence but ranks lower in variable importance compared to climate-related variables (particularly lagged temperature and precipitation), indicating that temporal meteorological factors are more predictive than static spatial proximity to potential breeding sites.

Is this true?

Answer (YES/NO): YES